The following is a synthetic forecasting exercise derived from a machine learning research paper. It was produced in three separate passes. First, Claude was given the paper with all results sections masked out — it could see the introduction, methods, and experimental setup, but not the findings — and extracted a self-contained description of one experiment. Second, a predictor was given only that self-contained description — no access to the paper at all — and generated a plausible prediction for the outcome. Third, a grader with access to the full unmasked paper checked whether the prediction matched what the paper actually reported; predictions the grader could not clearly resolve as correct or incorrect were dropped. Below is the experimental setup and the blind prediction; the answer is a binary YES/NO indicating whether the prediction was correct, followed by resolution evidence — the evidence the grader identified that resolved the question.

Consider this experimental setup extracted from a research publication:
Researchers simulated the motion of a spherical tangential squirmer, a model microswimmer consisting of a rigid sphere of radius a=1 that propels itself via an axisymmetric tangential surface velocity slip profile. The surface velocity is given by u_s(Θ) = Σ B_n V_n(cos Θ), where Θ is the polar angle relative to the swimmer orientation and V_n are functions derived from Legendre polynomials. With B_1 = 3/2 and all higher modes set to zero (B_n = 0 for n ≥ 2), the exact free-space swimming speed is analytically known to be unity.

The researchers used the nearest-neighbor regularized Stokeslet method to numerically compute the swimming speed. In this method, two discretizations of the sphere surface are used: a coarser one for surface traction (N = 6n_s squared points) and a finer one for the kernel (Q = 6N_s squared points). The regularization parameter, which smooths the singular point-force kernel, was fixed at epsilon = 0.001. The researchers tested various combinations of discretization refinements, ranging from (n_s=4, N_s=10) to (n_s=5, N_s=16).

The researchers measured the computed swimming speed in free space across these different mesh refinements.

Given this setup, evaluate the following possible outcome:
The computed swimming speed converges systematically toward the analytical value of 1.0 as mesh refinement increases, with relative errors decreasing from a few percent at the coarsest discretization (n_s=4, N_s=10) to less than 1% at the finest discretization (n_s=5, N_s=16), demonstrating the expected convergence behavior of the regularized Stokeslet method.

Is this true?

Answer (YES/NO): NO